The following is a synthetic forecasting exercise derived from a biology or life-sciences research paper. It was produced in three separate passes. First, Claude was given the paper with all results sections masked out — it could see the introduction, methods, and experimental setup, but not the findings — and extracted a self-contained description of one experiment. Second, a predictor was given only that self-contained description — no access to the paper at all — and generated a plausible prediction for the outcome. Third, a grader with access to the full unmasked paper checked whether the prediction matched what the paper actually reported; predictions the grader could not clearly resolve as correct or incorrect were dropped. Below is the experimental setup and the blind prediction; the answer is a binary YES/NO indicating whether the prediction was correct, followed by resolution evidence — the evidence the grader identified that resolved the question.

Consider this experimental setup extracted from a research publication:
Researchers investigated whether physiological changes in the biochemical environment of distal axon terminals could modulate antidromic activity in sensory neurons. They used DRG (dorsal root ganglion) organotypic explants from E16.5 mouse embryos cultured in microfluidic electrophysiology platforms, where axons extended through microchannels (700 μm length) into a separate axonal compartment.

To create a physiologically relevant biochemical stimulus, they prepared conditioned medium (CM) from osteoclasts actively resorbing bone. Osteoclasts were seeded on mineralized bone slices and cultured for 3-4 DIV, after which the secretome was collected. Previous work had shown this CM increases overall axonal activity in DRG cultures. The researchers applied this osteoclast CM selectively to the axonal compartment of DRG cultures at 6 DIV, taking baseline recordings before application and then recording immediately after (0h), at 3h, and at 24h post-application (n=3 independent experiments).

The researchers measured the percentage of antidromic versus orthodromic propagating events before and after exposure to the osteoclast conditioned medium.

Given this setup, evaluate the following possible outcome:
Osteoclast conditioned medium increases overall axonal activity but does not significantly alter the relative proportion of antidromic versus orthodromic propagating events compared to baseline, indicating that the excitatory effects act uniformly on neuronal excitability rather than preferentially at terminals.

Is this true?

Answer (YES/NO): NO